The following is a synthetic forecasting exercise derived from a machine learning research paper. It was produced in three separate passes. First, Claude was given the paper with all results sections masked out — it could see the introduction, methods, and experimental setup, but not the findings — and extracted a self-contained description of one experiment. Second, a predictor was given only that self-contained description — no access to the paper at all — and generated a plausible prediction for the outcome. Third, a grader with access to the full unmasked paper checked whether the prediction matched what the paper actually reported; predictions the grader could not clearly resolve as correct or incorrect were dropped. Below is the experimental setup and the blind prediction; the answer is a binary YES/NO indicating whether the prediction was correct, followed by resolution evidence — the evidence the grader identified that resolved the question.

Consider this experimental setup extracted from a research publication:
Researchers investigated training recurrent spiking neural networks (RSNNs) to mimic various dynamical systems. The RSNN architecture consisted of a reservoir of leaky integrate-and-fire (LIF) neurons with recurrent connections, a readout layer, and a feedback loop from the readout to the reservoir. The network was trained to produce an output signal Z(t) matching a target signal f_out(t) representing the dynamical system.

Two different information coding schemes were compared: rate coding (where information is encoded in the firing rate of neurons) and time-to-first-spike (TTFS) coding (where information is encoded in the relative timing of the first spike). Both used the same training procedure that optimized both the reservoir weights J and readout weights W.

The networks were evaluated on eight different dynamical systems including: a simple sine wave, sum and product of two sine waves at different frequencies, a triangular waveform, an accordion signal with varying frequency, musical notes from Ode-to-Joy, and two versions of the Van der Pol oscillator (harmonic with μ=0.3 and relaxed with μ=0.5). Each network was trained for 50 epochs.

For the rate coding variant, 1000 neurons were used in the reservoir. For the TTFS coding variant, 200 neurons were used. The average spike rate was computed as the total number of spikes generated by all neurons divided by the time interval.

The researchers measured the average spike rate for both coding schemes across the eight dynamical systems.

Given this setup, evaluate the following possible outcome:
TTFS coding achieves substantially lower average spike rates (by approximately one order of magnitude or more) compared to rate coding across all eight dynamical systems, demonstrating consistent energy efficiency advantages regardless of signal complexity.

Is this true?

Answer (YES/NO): NO